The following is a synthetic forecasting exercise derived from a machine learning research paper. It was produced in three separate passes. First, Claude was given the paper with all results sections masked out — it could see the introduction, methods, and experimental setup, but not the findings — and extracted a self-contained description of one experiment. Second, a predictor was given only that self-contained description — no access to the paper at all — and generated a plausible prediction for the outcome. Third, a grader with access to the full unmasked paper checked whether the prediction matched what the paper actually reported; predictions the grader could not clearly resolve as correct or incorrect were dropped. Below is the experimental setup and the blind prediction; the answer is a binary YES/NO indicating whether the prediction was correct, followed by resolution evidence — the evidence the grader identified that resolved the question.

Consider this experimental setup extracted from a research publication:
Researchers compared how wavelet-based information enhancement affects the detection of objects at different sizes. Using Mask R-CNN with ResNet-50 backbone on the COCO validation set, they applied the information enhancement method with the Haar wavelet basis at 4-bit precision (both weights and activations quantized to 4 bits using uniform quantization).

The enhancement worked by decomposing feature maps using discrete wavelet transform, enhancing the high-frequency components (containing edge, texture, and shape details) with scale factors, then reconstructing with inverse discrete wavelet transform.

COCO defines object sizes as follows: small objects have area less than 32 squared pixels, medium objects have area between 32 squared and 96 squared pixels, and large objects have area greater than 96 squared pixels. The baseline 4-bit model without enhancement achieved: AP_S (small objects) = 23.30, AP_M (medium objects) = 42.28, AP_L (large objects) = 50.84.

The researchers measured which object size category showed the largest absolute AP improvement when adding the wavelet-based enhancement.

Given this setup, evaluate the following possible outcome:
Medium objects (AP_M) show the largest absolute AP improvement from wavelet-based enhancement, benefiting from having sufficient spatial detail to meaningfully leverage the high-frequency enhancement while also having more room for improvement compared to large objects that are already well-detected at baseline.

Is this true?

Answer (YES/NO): NO